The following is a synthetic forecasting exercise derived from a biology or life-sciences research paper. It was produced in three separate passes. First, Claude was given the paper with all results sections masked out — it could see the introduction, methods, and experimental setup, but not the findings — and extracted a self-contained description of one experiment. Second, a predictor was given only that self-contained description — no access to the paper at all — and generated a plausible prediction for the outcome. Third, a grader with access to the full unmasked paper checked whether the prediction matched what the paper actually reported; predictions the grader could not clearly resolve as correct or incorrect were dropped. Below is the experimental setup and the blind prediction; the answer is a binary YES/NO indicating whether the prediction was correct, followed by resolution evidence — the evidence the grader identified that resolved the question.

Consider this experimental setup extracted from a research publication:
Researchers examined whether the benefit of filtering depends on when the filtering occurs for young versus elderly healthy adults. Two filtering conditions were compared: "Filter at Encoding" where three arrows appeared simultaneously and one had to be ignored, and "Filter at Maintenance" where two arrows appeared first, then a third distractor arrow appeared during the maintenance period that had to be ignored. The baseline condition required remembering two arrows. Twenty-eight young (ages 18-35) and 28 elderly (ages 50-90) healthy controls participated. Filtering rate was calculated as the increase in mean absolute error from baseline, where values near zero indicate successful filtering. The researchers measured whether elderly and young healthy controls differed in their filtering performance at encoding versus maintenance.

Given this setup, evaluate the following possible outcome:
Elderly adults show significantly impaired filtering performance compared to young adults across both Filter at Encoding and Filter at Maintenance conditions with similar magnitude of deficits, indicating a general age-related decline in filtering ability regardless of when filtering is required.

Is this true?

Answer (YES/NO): NO